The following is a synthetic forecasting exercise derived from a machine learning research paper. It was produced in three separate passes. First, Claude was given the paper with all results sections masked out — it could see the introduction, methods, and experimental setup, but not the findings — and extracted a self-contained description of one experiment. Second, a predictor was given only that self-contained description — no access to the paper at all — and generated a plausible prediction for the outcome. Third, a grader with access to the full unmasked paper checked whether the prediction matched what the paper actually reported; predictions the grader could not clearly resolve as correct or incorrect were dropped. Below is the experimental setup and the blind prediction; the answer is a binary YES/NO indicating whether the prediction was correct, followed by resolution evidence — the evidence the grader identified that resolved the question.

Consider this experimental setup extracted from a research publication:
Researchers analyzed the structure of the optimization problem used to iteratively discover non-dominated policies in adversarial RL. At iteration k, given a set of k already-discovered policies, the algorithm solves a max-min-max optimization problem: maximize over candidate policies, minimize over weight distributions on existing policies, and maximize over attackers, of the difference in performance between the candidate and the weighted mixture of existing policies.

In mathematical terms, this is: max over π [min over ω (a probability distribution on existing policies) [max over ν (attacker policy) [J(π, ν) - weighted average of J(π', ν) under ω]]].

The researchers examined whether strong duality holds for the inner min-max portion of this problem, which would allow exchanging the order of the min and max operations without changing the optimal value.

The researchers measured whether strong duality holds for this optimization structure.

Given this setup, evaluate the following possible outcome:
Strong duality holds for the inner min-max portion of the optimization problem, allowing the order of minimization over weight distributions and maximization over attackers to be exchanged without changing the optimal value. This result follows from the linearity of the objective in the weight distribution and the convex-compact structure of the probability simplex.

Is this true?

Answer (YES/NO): YES